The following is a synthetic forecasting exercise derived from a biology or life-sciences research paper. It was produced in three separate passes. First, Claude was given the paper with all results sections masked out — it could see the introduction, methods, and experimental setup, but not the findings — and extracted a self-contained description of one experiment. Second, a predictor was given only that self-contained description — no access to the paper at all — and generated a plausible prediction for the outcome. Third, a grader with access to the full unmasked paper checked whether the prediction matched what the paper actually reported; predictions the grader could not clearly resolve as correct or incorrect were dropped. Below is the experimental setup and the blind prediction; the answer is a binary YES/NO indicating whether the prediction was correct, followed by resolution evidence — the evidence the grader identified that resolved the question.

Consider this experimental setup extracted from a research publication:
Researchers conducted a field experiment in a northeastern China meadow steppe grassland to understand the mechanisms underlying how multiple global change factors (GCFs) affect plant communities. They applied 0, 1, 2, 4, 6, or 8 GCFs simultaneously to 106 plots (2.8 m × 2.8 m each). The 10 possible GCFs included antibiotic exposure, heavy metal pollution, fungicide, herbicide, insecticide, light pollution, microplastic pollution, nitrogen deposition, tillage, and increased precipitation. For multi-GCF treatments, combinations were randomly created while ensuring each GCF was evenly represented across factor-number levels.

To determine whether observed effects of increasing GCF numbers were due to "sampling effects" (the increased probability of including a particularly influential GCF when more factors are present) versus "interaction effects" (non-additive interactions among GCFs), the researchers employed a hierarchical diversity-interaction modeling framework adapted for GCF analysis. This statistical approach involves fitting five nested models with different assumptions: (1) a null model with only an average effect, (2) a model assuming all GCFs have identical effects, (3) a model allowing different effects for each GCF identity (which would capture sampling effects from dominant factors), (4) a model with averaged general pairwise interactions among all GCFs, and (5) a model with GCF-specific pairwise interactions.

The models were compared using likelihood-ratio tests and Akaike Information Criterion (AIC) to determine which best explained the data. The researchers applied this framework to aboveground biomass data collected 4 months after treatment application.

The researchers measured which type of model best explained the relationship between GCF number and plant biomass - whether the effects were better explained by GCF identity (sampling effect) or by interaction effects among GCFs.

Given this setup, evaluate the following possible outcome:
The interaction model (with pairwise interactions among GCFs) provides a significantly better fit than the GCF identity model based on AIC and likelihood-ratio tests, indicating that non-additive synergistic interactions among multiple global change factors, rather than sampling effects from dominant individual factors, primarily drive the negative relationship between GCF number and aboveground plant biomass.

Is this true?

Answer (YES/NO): NO